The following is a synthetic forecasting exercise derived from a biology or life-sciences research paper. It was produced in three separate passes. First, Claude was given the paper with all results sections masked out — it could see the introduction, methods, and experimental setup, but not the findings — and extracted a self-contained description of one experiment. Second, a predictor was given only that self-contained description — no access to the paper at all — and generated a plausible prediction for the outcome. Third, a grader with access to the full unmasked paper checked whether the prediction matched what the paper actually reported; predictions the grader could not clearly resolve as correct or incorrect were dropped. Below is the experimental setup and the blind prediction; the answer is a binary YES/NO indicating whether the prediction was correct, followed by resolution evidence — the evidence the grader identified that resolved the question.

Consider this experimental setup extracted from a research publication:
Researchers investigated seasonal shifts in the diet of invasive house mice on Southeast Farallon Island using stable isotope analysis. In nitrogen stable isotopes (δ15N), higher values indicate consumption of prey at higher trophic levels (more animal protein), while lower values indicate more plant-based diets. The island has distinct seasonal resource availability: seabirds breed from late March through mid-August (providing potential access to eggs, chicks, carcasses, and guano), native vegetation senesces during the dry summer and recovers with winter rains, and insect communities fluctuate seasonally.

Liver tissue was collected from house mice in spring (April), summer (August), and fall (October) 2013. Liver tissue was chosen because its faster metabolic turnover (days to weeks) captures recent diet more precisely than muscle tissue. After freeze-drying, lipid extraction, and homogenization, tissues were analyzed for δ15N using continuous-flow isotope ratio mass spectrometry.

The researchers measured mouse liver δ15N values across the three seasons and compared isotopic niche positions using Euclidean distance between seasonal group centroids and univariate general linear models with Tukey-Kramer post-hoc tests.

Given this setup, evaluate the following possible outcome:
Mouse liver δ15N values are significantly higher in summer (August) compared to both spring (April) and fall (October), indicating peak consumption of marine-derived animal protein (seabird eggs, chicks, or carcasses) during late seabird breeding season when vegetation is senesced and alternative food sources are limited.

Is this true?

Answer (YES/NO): NO